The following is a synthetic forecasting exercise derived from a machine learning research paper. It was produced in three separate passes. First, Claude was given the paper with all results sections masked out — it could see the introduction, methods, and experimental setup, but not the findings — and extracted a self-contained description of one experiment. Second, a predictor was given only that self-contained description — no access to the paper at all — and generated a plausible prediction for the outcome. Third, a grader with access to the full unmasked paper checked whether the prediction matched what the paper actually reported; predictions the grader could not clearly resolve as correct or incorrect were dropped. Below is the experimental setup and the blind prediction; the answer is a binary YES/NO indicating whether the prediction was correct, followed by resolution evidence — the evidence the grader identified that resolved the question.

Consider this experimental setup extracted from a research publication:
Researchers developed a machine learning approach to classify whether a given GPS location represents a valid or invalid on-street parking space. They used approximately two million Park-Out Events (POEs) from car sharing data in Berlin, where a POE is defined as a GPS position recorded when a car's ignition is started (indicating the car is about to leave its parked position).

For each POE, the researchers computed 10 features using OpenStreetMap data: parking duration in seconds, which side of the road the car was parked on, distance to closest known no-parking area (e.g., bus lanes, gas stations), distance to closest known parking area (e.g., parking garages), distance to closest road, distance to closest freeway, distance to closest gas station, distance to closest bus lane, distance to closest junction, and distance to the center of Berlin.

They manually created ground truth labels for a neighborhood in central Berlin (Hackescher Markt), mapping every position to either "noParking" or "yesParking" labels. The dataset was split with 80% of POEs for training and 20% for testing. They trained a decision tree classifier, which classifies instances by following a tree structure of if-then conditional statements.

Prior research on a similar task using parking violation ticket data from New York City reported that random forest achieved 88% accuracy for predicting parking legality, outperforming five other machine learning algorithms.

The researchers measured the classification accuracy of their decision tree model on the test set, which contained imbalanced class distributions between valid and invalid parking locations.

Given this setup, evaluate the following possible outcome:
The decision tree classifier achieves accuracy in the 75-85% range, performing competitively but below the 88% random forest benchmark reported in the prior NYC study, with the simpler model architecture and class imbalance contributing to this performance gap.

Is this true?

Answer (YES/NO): NO